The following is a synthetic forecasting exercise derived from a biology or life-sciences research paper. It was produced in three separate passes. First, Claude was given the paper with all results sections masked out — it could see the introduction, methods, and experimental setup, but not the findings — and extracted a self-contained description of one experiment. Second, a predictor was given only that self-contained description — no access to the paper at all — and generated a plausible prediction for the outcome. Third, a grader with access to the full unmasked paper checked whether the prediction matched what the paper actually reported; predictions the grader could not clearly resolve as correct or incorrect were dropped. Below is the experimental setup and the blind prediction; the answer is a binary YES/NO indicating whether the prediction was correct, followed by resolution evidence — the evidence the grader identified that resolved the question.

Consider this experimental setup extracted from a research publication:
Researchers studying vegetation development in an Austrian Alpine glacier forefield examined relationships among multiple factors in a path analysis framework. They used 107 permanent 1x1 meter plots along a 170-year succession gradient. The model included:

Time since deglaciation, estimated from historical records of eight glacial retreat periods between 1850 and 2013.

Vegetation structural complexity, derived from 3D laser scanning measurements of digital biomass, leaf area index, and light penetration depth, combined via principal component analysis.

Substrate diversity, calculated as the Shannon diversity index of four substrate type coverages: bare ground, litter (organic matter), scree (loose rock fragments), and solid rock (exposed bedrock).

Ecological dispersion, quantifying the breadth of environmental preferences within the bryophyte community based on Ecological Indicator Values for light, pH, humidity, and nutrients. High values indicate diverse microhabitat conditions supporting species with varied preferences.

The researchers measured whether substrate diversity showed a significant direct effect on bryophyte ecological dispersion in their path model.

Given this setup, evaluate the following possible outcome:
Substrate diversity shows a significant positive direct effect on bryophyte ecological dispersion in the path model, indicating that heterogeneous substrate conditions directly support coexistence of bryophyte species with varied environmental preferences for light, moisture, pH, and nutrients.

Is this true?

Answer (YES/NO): YES